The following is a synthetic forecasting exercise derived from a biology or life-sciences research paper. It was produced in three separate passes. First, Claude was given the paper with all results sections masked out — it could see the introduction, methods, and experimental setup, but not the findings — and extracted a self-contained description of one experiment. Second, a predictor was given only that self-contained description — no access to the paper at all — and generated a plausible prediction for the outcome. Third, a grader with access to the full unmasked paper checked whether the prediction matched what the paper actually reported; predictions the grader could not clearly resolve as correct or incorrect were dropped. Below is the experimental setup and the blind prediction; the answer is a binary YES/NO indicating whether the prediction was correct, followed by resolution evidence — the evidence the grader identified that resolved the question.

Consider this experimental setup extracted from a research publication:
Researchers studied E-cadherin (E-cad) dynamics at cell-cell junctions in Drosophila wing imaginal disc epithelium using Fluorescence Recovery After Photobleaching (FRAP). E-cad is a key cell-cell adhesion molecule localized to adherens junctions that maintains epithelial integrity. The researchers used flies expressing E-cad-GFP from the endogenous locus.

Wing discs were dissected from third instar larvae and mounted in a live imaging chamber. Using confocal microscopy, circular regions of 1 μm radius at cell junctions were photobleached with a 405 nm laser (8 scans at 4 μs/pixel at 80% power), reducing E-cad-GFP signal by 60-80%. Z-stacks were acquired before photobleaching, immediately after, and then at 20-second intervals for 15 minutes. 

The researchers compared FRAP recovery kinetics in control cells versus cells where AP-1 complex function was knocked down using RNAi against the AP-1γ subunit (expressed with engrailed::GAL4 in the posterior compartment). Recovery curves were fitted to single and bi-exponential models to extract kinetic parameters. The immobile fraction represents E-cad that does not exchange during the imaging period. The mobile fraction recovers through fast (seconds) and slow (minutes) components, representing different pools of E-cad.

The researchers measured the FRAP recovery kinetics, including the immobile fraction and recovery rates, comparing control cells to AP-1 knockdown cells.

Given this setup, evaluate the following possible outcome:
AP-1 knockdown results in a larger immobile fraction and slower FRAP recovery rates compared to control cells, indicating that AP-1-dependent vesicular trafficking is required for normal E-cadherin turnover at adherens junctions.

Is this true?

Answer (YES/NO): NO